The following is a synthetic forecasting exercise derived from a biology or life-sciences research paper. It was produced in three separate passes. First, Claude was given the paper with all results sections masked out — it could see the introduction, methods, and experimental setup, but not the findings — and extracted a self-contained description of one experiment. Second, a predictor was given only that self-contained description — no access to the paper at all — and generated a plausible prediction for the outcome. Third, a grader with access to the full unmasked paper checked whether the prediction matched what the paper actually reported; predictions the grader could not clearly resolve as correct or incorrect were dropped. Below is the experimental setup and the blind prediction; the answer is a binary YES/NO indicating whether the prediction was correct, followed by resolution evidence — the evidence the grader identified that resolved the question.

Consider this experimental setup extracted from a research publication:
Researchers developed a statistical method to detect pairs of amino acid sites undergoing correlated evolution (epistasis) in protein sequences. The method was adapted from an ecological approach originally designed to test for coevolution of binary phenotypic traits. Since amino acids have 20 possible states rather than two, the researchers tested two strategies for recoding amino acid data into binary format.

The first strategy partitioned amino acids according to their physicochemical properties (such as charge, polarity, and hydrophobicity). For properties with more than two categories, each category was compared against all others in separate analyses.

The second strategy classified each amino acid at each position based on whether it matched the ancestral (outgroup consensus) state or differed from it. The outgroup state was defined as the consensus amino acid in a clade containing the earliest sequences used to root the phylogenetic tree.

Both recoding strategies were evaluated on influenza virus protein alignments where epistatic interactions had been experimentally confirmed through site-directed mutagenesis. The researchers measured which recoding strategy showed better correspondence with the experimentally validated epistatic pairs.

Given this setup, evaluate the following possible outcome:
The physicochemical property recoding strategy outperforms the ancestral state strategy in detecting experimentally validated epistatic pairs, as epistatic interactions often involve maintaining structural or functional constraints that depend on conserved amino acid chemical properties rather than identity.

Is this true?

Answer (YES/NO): NO